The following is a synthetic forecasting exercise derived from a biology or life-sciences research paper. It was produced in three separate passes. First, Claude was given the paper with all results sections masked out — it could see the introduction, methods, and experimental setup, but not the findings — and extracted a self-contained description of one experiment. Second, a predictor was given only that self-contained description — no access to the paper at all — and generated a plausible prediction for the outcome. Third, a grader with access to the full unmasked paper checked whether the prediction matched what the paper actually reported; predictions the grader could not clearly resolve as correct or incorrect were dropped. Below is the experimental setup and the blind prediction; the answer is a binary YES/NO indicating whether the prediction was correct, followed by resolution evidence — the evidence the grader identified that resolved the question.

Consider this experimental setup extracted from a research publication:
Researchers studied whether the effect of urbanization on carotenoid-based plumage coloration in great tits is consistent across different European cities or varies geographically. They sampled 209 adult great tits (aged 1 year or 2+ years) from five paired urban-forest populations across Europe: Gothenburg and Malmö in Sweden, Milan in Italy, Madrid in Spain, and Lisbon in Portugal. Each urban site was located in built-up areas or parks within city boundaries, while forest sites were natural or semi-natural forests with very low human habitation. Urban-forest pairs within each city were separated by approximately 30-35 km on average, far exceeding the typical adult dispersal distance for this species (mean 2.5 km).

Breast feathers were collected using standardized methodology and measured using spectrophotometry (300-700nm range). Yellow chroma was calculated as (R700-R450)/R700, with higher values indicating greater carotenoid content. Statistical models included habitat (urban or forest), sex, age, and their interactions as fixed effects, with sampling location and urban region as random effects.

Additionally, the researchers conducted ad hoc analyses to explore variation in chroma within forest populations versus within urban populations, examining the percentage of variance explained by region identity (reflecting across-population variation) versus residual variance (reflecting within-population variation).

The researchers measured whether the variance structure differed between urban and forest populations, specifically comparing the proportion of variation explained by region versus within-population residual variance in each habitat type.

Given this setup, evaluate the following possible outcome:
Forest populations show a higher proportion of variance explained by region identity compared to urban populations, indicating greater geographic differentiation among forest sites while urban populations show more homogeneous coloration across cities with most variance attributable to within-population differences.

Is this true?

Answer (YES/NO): YES